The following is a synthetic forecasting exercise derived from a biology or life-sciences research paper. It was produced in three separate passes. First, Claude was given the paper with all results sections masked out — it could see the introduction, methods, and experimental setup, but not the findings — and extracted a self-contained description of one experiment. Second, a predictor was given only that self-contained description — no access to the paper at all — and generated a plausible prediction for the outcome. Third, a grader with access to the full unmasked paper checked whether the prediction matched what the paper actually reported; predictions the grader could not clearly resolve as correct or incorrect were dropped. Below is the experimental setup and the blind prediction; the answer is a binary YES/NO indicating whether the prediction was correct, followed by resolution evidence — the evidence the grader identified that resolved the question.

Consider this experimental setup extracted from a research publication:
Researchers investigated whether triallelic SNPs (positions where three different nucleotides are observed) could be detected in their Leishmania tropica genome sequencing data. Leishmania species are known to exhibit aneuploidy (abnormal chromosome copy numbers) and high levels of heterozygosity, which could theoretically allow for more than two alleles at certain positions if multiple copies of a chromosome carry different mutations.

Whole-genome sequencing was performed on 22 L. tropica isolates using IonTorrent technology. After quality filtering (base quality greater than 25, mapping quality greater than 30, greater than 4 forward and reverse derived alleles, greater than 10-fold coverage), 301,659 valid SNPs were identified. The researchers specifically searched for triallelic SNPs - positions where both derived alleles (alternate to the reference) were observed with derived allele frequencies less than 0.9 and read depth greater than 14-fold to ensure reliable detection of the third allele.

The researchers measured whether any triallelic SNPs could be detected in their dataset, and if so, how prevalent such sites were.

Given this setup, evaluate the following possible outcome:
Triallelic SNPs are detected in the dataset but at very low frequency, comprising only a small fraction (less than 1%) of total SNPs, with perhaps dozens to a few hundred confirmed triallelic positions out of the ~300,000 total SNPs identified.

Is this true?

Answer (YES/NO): NO